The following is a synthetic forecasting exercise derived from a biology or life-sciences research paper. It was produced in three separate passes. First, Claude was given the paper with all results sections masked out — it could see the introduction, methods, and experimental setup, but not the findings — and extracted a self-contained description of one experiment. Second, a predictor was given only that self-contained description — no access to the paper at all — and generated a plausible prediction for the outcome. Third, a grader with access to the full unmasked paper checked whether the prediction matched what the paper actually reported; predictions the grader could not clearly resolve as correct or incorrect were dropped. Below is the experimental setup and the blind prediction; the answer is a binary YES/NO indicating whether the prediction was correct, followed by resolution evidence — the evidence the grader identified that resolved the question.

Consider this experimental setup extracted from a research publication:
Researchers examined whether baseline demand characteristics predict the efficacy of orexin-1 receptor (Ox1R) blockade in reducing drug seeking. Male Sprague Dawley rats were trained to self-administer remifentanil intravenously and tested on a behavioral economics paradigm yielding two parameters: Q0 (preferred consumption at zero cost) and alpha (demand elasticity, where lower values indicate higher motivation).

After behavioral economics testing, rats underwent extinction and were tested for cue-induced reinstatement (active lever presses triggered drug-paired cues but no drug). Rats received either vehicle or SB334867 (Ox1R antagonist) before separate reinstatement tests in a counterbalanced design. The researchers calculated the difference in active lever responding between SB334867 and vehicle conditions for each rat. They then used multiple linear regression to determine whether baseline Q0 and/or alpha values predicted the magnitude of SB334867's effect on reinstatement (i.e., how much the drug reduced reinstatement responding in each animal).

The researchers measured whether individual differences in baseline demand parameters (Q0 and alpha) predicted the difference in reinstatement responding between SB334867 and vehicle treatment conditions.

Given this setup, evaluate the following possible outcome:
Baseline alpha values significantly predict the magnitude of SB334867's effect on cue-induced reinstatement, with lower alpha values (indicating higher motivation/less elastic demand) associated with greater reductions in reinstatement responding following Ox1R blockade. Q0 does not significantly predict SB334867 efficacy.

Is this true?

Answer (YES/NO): YES